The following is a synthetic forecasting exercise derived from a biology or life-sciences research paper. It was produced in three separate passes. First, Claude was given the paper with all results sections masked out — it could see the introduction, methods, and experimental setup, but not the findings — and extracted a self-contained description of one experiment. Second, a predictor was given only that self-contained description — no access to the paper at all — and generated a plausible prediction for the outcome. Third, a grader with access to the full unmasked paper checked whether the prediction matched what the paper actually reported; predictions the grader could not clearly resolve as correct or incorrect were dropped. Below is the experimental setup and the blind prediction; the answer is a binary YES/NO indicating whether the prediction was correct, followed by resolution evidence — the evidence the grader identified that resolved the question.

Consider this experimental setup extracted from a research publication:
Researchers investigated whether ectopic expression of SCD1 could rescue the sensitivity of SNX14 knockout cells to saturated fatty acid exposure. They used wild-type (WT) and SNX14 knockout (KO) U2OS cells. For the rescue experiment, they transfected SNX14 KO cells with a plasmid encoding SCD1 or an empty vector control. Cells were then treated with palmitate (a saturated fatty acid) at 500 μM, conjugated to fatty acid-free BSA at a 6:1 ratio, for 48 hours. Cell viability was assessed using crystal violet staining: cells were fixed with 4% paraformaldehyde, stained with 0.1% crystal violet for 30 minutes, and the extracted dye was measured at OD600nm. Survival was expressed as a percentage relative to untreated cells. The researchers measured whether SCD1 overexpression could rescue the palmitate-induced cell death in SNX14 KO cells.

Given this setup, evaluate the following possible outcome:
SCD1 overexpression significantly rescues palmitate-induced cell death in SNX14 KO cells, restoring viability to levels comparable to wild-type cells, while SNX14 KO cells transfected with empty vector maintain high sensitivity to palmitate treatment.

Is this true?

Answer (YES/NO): YES